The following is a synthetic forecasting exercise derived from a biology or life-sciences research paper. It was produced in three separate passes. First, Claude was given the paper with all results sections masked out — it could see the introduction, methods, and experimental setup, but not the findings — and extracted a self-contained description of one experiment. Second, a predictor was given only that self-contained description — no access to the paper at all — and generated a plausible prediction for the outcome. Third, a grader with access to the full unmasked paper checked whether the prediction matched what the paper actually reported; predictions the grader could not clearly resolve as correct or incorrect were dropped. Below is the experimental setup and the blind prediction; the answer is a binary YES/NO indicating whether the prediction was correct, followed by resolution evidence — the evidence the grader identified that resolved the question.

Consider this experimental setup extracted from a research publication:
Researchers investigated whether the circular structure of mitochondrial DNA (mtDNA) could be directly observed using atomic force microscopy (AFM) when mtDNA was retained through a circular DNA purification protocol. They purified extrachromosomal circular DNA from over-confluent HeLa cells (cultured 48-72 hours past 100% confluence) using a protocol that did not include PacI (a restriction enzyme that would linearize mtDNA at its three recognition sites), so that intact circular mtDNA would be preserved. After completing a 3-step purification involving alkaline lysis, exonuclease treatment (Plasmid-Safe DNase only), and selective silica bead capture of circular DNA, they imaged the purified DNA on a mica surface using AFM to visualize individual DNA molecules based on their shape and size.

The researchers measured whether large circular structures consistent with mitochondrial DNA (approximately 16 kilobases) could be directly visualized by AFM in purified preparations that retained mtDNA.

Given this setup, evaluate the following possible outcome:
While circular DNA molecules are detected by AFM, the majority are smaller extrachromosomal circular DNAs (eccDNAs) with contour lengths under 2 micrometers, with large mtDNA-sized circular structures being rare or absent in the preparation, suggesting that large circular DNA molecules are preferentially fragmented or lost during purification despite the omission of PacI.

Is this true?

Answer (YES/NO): NO